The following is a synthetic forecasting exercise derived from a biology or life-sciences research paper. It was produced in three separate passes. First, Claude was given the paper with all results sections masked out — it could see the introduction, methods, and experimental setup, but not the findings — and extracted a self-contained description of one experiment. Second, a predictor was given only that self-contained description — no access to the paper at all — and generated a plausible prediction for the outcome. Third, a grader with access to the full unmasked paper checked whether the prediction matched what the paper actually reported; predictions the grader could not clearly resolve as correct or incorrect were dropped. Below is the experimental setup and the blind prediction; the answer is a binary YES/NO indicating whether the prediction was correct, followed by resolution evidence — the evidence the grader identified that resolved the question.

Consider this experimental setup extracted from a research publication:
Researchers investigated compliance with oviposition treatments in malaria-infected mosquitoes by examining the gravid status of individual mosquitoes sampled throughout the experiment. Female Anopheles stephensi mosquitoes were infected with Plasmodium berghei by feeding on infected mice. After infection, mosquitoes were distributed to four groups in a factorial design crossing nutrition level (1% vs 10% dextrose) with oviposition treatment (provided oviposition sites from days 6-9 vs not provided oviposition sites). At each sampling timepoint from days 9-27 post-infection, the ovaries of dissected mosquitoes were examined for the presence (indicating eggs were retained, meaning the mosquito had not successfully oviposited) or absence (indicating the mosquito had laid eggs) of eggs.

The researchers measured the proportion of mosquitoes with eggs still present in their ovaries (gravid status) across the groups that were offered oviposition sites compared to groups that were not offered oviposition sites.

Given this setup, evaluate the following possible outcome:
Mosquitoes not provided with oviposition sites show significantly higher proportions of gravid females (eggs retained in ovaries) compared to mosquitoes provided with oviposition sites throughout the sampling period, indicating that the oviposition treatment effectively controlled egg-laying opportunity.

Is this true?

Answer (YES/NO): YES